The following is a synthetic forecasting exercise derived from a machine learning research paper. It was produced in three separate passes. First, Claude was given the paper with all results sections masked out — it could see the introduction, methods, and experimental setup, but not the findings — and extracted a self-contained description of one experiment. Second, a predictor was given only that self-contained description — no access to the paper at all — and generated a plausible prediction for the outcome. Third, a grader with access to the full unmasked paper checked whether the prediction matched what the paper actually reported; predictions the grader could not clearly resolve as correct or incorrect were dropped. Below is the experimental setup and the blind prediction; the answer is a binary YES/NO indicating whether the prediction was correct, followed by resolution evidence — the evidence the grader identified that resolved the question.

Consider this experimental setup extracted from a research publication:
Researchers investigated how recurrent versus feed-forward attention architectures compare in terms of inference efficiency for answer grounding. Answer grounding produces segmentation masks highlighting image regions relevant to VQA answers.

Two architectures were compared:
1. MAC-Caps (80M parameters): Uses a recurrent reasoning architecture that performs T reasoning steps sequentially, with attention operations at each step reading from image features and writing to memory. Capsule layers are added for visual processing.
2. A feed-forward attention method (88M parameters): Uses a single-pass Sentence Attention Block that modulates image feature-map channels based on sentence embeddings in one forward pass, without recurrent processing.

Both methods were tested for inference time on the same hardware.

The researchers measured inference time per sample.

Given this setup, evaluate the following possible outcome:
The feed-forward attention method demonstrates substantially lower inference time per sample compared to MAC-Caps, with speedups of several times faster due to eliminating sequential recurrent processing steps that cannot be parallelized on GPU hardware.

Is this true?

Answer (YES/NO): NO